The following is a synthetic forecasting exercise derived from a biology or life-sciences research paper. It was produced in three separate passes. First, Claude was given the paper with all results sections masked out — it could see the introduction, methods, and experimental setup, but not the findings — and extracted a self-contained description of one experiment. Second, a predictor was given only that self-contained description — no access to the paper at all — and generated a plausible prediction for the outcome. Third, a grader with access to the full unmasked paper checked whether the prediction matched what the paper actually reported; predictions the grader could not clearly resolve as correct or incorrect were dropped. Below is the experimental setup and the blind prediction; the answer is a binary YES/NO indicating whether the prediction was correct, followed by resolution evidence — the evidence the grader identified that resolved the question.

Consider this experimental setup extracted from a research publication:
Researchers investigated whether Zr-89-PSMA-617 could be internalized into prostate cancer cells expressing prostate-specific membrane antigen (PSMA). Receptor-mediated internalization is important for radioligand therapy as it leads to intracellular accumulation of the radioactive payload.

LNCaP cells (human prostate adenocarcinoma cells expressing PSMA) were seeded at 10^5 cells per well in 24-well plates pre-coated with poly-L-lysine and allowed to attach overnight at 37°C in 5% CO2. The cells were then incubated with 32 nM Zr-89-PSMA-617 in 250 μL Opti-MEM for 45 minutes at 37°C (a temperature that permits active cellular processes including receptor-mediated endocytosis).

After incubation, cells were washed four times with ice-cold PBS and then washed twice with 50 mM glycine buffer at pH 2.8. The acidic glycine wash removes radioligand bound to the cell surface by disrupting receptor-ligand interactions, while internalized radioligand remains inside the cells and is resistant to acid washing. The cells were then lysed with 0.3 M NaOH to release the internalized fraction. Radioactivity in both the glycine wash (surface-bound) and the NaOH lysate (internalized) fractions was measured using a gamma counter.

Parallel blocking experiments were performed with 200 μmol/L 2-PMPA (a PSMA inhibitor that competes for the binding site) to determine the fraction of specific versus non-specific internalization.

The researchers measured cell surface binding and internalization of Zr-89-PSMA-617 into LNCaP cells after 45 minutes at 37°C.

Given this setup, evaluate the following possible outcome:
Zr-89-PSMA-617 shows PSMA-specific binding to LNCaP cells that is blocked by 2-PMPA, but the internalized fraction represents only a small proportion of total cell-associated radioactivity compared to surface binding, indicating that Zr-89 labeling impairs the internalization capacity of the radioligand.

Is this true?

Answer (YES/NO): NO